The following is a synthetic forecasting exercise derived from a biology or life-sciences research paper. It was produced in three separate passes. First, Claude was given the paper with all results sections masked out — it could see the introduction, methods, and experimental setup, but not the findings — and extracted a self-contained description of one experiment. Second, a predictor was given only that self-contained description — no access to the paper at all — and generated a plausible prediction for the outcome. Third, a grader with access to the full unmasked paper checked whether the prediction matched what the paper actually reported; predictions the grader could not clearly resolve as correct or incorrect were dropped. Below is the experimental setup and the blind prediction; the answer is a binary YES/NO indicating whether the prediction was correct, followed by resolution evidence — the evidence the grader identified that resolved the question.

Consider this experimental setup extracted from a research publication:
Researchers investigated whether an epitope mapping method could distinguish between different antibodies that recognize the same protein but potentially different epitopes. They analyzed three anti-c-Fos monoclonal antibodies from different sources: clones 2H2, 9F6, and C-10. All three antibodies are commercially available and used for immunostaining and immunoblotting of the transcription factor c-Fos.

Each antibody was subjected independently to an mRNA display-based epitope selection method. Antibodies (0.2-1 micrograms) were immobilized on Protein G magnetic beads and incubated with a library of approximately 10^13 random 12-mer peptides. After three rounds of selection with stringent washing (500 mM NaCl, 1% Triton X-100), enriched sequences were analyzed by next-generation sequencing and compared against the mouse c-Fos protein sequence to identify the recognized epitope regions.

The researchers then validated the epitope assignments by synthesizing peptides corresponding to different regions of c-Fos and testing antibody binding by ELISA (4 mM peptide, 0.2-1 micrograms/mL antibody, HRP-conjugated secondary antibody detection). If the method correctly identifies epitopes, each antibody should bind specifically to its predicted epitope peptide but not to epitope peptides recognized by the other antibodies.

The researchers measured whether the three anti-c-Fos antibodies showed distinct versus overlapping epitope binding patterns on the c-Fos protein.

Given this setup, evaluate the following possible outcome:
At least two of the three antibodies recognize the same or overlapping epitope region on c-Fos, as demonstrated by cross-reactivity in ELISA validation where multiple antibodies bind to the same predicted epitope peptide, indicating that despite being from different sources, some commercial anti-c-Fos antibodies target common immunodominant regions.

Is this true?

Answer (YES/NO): NO